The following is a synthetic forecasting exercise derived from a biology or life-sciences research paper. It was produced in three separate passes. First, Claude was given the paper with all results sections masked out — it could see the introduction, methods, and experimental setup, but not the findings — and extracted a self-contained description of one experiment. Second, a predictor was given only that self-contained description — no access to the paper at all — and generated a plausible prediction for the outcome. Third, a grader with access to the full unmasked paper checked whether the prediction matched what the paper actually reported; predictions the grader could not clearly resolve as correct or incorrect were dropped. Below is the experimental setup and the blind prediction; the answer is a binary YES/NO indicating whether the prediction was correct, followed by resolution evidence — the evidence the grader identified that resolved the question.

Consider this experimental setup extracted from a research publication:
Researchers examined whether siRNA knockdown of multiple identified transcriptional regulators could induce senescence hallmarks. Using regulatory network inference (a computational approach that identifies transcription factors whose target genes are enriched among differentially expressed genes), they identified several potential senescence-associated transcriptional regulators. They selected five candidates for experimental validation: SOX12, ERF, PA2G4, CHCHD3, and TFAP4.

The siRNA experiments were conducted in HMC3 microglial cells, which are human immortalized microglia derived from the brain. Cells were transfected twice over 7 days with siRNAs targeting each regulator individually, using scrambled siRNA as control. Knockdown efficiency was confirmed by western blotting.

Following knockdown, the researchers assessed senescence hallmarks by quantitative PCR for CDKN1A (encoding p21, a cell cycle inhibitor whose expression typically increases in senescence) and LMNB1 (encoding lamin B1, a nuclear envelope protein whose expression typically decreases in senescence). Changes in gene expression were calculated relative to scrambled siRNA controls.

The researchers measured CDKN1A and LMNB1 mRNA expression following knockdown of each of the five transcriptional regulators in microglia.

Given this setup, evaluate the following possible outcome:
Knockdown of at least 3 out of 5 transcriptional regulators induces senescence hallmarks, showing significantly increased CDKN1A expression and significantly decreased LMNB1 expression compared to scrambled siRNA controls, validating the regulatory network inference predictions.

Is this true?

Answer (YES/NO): NO